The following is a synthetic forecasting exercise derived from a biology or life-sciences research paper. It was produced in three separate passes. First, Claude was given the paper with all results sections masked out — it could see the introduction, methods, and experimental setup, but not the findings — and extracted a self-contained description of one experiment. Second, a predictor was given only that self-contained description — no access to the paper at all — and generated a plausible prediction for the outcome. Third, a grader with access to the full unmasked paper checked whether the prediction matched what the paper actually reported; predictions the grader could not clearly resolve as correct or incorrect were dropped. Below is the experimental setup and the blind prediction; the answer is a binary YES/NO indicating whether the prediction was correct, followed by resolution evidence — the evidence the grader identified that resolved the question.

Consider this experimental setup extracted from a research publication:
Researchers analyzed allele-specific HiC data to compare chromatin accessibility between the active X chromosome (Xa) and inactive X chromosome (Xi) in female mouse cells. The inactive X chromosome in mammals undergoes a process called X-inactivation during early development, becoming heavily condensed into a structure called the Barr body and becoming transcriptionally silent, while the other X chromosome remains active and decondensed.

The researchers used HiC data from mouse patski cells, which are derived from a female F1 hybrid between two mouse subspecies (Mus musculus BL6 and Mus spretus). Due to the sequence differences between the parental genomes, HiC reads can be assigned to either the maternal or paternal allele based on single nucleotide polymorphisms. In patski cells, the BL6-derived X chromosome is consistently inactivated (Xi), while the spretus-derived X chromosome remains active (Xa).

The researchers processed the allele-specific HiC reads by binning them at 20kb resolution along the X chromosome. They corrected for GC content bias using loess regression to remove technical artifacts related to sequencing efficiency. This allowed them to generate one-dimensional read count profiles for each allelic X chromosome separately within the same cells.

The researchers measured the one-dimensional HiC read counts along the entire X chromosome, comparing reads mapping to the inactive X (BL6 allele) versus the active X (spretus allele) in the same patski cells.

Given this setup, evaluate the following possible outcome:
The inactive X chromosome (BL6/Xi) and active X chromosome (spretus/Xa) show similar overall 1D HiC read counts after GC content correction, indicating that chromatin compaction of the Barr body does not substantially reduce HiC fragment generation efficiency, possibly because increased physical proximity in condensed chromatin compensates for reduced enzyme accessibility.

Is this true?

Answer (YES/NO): NO